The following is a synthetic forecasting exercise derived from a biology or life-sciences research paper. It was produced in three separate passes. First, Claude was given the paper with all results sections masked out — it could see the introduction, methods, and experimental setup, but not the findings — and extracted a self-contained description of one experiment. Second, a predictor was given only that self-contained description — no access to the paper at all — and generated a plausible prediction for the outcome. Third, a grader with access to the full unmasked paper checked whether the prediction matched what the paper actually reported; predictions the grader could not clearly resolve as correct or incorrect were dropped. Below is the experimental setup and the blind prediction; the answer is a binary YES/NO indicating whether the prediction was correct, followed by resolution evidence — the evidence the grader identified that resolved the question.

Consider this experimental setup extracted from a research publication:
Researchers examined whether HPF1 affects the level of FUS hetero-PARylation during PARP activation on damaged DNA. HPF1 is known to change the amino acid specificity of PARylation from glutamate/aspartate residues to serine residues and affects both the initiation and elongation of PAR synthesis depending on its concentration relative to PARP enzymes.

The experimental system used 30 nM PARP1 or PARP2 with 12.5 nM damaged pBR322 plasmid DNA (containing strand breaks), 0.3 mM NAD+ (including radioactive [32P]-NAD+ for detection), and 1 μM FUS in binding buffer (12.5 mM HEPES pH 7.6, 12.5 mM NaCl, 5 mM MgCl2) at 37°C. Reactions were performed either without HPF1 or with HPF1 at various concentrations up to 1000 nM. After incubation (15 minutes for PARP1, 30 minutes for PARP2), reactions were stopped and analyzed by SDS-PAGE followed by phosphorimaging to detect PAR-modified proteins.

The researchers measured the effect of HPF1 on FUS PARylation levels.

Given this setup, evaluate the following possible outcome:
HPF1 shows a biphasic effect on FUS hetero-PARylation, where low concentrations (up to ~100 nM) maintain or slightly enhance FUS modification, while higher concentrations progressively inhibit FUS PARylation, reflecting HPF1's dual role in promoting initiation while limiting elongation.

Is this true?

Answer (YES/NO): NO